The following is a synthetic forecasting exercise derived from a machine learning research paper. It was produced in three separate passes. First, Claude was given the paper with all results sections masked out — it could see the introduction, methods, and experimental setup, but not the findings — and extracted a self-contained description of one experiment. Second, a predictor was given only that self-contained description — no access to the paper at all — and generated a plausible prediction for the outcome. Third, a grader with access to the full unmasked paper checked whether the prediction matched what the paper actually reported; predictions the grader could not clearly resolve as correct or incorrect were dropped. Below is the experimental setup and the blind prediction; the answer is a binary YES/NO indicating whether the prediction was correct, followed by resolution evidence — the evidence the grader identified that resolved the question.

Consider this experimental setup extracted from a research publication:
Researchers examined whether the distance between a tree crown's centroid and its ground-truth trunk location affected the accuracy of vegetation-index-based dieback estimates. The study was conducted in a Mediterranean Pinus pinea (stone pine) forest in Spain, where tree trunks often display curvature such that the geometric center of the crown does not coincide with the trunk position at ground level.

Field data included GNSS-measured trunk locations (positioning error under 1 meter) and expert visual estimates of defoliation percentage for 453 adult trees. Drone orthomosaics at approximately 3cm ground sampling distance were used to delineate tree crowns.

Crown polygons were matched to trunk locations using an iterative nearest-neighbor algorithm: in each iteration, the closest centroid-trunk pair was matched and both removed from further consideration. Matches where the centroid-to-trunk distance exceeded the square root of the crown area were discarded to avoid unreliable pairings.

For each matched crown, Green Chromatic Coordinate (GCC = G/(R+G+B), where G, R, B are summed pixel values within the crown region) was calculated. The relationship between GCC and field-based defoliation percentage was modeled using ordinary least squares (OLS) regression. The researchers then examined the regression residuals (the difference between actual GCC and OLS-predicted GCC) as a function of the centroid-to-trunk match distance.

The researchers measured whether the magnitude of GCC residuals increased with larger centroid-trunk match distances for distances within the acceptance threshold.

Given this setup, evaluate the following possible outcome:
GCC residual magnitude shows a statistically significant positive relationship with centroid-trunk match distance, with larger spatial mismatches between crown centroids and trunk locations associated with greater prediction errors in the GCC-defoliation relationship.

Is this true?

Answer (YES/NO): NO